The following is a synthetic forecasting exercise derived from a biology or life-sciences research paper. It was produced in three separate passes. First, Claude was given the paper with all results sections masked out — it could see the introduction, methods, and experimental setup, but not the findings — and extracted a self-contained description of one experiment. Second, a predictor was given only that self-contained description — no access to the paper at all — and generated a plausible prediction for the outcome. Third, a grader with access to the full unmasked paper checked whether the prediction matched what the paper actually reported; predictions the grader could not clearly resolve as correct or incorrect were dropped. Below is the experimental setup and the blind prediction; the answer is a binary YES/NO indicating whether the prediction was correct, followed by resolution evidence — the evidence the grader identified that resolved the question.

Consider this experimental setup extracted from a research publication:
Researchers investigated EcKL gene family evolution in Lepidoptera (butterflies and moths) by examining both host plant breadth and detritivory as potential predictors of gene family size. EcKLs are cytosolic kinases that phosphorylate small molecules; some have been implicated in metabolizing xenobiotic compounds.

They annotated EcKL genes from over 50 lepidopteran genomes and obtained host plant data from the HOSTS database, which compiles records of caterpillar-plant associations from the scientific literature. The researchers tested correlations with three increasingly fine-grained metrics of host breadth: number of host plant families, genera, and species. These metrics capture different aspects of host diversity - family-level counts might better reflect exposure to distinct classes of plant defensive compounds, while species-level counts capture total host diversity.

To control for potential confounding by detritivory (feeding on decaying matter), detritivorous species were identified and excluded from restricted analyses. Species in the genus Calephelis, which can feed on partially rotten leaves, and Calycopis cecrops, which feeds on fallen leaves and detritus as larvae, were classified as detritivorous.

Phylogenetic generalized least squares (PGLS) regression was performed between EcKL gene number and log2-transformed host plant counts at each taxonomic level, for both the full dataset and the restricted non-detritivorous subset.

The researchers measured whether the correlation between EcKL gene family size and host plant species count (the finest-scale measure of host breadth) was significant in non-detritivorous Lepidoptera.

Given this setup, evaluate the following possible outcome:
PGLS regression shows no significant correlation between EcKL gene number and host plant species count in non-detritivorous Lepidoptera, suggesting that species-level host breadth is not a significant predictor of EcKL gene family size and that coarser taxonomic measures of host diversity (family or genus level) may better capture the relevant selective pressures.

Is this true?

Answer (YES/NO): NO